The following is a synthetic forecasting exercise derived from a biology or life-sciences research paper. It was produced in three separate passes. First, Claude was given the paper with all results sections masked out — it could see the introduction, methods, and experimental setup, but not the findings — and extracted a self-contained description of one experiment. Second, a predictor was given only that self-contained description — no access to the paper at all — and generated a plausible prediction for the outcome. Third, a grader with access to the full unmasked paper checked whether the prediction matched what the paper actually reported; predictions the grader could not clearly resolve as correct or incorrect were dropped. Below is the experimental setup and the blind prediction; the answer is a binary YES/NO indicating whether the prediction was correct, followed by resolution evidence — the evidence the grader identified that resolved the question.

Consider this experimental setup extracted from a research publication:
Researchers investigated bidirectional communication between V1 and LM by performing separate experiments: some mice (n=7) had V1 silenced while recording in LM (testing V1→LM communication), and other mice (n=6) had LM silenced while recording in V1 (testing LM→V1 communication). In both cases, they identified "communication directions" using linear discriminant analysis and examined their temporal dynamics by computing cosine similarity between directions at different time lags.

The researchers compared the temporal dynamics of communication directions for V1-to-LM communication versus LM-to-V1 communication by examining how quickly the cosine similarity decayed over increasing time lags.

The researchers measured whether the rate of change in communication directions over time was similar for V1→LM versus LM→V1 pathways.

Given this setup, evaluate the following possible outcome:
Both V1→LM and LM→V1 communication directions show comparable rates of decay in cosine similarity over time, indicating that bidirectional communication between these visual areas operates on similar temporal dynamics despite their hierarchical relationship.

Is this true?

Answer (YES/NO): NO